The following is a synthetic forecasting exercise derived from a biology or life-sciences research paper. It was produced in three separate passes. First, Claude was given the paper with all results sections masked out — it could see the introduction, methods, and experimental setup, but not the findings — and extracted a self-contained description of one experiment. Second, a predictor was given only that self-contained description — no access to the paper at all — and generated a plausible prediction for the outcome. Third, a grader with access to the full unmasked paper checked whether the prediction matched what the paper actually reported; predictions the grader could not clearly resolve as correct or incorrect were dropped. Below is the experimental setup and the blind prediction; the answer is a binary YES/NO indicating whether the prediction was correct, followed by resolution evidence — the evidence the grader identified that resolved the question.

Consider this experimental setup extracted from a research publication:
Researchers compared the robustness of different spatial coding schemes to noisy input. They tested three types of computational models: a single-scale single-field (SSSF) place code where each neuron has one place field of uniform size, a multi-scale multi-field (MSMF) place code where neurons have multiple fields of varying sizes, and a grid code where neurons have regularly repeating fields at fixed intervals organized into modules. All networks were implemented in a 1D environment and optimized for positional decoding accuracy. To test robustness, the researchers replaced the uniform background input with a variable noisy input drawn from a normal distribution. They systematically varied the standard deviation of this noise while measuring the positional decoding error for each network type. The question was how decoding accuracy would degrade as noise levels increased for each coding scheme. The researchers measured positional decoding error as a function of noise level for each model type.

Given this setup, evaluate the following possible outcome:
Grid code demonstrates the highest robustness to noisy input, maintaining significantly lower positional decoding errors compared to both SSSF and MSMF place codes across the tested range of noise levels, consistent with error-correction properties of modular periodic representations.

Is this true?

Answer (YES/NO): NO